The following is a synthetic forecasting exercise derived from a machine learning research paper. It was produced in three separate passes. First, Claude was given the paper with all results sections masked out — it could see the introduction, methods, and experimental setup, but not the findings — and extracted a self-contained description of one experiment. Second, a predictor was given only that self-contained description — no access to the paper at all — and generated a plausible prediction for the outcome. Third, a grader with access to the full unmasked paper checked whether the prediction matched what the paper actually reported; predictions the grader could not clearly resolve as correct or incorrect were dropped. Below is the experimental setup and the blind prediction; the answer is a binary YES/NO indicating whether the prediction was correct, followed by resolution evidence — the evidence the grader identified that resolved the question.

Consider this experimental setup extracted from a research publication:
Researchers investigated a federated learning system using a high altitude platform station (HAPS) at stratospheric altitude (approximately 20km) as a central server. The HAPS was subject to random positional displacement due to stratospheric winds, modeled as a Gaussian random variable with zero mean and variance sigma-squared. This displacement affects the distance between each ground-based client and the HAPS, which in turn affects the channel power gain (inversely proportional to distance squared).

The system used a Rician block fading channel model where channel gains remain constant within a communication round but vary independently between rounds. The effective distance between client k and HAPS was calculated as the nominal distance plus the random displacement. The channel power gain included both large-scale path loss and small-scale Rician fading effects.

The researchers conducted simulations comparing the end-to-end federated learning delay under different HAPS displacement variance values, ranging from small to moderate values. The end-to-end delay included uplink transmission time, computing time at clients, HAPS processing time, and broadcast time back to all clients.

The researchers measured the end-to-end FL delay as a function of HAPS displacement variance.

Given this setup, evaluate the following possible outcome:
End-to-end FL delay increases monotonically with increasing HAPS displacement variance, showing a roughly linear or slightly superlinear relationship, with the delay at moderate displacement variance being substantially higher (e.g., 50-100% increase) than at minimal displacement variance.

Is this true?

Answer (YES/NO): NO